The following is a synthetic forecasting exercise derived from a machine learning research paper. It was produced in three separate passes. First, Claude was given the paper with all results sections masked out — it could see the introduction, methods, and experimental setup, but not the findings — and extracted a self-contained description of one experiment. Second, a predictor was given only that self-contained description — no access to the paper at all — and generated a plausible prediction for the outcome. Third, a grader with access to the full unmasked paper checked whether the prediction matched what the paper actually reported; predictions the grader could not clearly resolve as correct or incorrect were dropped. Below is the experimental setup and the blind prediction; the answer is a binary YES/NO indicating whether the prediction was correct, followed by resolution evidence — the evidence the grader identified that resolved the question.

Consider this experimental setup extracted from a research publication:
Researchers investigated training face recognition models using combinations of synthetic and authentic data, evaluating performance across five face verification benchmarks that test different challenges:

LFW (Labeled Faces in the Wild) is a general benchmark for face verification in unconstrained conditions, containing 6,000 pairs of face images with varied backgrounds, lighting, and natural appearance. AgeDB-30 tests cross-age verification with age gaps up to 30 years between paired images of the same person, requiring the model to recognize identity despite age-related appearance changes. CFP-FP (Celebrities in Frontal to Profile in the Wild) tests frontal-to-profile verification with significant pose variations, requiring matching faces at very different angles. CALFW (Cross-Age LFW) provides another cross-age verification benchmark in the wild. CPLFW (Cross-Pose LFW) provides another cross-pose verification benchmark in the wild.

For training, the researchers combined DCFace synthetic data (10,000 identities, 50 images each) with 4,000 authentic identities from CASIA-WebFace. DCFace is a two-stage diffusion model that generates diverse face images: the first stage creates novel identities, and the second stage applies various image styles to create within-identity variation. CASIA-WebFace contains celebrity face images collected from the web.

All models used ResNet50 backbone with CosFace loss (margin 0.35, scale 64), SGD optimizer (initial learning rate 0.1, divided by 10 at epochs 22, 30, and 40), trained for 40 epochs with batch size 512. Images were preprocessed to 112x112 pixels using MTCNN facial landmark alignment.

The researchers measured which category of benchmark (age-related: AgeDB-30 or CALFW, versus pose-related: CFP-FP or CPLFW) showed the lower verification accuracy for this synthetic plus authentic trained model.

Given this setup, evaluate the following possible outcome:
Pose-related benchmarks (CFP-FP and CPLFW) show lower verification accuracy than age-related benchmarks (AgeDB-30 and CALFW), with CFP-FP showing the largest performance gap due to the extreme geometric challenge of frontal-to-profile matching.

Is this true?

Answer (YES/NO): YES